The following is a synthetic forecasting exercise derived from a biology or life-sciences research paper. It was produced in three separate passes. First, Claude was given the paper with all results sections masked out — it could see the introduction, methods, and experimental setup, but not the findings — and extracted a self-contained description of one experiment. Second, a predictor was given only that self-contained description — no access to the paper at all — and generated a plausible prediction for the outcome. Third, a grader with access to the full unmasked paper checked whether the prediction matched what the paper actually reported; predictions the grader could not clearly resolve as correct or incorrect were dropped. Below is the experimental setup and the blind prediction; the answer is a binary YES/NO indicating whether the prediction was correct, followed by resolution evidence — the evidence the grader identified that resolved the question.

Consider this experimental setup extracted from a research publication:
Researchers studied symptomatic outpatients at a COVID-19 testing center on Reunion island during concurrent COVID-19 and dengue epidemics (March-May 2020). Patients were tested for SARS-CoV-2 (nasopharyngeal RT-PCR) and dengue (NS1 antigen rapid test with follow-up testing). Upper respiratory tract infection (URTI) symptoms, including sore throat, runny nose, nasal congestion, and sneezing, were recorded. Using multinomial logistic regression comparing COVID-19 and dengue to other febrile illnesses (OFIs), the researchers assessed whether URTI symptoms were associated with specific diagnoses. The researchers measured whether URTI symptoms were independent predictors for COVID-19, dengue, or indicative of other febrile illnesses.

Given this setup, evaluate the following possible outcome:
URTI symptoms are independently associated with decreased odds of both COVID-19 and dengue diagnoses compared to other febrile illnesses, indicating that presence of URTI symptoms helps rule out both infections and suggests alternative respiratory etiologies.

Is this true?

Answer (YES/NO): YES